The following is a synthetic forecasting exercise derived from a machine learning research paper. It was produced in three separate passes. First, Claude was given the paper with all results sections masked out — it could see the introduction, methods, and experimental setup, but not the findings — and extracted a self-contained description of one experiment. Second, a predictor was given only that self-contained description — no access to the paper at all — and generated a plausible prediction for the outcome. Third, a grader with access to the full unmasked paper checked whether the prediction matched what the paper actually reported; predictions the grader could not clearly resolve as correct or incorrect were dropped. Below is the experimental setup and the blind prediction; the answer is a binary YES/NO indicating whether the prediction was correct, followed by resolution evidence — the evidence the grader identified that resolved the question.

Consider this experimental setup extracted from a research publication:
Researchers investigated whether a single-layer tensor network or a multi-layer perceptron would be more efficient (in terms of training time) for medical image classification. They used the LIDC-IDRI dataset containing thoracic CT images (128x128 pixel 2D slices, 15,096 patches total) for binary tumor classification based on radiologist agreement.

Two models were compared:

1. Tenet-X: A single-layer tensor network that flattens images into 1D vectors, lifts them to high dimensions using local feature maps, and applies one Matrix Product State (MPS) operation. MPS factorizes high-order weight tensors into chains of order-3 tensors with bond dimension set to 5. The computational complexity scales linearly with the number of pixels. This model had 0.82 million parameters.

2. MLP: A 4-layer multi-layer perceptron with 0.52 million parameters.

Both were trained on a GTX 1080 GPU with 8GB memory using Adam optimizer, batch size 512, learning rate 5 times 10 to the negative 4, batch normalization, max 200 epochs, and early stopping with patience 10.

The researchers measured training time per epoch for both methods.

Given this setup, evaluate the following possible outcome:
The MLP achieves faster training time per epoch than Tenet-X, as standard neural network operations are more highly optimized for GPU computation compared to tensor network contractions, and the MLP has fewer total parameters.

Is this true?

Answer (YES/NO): YES